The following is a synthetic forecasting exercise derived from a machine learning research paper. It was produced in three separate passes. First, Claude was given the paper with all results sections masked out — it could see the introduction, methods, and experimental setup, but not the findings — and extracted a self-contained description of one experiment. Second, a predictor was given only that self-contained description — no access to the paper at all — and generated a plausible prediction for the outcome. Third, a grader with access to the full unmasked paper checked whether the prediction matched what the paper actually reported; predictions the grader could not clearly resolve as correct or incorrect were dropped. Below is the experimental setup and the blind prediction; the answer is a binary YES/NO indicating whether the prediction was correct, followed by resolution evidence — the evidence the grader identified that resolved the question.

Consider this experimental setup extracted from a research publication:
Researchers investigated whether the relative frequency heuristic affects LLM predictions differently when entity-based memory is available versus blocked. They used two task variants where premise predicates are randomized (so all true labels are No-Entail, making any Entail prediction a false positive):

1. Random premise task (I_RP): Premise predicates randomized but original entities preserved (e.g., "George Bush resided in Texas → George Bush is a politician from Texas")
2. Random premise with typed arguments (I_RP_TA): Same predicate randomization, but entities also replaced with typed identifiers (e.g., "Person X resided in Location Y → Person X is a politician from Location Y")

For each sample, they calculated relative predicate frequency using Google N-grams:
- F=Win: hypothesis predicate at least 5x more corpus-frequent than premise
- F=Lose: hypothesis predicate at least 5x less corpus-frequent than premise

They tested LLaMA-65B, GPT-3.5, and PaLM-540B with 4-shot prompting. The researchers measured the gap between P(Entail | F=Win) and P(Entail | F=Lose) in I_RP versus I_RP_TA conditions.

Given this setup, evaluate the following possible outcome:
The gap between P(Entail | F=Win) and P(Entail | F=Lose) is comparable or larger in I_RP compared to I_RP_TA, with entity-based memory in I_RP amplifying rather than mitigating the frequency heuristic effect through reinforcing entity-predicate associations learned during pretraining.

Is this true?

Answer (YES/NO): NO